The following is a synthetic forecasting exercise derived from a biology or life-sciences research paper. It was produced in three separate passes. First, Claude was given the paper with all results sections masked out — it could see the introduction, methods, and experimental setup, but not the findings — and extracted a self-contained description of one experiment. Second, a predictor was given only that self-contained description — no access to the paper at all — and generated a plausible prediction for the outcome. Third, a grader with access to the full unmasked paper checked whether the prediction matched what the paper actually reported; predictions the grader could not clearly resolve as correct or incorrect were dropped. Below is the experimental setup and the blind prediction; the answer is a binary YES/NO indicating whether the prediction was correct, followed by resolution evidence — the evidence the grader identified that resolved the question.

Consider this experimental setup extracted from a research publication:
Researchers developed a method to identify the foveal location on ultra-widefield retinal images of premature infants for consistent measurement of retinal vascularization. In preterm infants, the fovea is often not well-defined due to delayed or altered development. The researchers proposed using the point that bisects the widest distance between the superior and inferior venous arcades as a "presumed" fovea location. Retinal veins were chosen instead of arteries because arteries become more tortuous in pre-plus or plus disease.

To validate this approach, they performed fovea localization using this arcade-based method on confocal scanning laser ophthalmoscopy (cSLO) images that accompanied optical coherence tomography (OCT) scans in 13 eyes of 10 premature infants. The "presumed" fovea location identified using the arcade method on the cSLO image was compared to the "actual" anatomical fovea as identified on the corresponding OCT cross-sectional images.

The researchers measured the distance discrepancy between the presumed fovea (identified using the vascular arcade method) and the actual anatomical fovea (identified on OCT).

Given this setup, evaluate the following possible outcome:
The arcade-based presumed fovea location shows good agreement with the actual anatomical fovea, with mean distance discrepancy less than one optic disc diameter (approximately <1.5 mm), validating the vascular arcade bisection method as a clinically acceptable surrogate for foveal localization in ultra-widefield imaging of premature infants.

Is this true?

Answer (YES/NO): YES